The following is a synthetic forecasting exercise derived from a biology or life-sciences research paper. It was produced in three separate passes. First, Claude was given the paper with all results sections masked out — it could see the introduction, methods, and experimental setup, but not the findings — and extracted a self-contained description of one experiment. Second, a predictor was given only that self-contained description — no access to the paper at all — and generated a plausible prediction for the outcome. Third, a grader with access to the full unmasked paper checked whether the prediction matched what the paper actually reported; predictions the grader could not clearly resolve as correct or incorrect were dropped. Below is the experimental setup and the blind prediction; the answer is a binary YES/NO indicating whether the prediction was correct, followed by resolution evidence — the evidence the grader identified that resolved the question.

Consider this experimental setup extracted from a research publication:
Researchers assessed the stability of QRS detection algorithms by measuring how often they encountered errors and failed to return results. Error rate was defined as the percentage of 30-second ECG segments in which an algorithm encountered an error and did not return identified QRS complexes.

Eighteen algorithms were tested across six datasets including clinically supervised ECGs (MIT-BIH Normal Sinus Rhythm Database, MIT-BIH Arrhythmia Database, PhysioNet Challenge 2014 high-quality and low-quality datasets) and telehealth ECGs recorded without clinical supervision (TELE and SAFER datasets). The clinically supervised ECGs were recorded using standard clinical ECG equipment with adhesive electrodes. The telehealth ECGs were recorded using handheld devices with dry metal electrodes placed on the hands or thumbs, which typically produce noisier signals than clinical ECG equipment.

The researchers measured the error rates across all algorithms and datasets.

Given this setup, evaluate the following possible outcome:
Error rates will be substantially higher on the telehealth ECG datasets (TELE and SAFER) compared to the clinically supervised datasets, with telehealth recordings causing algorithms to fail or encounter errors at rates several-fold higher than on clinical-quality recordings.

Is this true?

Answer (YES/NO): YES